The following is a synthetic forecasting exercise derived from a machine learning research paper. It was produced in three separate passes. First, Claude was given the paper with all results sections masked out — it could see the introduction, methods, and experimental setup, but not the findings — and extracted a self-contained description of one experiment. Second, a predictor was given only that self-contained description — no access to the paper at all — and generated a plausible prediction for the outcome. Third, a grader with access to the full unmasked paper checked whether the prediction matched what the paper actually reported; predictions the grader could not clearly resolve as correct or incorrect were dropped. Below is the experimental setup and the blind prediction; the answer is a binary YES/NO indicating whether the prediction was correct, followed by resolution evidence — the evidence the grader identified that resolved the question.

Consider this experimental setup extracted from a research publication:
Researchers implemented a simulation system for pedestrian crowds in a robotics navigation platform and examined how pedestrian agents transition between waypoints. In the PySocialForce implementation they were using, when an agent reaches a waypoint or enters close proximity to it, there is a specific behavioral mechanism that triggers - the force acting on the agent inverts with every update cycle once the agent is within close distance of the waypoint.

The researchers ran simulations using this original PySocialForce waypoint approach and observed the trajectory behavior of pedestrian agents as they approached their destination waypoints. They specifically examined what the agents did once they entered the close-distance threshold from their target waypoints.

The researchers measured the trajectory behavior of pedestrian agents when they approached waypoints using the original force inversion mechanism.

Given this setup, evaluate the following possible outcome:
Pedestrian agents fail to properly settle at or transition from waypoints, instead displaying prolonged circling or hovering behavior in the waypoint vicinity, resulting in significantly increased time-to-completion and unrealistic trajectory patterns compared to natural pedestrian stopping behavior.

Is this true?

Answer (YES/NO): YES